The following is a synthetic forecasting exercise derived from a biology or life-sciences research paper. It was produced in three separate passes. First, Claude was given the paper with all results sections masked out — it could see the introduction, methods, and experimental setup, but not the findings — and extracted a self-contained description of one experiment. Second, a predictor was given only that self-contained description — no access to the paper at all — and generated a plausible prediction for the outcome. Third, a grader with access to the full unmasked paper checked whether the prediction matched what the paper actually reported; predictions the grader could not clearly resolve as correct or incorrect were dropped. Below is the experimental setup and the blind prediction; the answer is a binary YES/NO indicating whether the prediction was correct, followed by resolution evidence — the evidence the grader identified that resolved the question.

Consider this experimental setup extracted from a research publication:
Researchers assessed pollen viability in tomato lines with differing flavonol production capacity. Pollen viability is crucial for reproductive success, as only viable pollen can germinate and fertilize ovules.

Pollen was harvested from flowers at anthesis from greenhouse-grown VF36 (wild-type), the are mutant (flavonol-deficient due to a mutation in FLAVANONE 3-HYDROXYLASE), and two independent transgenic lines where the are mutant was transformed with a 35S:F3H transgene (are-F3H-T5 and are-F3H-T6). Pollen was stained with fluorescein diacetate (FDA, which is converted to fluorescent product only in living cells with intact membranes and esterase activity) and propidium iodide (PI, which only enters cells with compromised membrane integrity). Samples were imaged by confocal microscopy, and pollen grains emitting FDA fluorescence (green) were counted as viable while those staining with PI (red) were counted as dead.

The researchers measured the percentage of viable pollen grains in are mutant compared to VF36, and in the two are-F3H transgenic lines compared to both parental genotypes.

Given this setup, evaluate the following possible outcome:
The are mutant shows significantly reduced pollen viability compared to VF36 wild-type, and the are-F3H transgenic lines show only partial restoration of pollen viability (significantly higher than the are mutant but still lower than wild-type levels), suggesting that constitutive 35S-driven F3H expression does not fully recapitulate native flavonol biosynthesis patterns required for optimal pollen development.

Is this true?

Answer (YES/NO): NO